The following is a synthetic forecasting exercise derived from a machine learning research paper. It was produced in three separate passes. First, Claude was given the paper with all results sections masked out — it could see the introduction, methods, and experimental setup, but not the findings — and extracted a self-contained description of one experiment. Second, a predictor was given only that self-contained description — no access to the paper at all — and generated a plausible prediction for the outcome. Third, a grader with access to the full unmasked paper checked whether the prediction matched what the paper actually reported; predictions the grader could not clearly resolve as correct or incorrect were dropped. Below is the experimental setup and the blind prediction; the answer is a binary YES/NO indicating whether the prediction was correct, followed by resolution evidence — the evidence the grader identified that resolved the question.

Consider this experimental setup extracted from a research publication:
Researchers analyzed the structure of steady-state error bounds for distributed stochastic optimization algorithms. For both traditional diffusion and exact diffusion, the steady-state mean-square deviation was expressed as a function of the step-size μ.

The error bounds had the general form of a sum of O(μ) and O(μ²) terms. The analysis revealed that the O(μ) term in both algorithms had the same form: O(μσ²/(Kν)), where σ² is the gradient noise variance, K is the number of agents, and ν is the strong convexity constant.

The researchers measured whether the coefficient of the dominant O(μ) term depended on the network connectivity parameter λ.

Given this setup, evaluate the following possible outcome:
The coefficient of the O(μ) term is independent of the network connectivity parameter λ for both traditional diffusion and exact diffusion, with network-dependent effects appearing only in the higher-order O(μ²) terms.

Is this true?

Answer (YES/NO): YES